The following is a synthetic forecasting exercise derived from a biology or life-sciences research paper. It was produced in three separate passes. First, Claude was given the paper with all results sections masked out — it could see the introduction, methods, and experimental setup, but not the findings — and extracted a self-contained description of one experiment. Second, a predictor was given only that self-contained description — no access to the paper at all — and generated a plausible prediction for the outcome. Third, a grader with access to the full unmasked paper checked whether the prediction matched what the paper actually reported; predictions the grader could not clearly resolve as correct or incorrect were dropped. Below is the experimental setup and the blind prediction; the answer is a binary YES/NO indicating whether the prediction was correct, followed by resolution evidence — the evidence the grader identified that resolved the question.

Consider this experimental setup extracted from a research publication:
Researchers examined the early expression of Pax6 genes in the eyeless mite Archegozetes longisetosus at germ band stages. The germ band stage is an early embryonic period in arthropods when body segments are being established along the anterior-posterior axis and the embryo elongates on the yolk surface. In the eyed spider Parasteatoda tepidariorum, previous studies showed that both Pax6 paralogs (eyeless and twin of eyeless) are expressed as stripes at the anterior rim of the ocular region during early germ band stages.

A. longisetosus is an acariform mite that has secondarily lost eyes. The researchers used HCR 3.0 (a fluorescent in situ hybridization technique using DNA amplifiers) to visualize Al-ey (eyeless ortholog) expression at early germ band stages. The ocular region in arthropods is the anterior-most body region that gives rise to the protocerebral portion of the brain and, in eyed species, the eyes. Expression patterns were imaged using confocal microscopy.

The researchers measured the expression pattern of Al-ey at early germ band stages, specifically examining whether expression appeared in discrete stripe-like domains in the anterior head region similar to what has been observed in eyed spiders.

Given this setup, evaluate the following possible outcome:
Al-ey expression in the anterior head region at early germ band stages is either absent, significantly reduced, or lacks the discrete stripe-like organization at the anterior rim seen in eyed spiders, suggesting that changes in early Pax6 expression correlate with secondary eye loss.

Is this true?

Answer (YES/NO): NO